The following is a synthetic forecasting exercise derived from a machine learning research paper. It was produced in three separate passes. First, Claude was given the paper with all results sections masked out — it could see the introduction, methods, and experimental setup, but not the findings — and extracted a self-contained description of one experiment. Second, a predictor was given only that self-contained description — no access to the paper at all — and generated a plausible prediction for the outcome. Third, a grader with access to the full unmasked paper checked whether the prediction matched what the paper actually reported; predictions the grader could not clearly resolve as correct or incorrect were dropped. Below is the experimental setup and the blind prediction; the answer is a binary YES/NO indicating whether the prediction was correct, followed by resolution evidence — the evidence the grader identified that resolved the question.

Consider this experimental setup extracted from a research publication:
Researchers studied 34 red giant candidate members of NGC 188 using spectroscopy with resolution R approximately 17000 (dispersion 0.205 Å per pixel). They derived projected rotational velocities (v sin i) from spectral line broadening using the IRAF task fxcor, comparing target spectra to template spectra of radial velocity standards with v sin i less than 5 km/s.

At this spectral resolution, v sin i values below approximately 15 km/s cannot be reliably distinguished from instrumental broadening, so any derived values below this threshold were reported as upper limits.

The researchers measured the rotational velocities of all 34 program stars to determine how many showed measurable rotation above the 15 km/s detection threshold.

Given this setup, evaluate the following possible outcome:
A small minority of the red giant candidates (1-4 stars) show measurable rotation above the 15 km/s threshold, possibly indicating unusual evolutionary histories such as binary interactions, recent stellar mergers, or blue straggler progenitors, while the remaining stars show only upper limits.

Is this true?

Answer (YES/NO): YES